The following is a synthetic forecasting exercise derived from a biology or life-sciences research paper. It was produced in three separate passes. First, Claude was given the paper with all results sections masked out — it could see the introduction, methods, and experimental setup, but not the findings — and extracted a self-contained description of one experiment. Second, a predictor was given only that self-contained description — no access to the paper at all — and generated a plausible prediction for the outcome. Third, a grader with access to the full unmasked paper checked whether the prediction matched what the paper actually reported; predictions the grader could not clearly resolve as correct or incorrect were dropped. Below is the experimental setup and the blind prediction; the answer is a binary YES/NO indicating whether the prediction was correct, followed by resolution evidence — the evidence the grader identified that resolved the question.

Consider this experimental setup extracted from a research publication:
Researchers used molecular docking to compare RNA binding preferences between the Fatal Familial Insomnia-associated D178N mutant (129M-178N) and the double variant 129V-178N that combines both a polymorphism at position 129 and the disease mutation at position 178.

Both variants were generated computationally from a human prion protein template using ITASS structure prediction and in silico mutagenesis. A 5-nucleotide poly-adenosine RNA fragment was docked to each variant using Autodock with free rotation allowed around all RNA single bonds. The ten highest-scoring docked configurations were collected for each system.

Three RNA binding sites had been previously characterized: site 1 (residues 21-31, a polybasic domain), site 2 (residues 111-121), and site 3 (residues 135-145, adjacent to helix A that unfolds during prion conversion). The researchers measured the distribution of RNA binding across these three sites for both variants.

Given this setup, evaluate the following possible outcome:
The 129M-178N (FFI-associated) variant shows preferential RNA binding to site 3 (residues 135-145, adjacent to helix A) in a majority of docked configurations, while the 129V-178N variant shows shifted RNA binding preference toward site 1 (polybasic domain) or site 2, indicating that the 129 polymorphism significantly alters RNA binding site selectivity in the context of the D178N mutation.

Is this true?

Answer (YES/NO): YES